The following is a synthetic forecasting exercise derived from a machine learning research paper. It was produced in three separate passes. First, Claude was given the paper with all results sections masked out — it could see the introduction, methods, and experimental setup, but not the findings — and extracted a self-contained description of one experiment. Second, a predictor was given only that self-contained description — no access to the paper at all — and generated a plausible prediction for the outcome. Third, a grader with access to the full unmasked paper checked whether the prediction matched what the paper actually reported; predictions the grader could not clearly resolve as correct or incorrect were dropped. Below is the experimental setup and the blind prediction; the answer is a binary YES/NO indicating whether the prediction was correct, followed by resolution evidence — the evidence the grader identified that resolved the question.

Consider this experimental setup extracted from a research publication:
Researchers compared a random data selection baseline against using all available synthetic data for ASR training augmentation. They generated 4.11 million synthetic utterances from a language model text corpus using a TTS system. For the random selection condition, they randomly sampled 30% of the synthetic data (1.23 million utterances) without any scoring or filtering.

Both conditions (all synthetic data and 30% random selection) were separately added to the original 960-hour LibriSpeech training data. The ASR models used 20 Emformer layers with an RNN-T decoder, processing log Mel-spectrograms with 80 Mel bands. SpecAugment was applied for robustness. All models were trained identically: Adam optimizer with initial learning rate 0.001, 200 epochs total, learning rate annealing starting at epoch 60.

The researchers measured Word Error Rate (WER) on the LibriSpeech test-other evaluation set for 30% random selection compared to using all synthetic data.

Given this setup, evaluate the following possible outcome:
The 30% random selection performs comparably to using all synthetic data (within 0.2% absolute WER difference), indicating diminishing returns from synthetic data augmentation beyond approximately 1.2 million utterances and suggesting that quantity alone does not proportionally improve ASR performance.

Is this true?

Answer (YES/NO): NO